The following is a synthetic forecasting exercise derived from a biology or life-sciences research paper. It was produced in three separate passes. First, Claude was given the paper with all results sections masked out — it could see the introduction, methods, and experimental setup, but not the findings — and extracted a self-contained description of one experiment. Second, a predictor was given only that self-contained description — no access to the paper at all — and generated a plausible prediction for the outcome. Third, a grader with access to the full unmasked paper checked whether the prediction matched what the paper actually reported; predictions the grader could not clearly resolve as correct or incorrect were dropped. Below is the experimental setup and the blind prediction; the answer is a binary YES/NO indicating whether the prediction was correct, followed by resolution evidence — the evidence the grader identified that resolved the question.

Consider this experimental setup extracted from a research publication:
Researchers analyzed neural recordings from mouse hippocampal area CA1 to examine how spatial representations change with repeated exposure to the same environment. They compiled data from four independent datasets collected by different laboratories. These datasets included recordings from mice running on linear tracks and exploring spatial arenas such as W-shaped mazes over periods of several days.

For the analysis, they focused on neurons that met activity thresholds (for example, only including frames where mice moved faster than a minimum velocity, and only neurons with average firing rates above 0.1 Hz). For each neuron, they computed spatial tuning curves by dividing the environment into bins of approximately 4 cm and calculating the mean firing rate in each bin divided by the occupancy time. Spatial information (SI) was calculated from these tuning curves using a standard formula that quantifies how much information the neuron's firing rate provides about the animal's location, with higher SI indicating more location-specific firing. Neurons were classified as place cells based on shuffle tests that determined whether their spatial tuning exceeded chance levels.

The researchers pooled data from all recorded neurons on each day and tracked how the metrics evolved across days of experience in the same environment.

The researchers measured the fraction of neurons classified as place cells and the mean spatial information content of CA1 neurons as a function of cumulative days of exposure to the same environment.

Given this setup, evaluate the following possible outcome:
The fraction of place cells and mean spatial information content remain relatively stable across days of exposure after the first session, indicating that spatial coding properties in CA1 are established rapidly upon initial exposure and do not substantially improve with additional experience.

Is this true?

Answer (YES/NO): NO